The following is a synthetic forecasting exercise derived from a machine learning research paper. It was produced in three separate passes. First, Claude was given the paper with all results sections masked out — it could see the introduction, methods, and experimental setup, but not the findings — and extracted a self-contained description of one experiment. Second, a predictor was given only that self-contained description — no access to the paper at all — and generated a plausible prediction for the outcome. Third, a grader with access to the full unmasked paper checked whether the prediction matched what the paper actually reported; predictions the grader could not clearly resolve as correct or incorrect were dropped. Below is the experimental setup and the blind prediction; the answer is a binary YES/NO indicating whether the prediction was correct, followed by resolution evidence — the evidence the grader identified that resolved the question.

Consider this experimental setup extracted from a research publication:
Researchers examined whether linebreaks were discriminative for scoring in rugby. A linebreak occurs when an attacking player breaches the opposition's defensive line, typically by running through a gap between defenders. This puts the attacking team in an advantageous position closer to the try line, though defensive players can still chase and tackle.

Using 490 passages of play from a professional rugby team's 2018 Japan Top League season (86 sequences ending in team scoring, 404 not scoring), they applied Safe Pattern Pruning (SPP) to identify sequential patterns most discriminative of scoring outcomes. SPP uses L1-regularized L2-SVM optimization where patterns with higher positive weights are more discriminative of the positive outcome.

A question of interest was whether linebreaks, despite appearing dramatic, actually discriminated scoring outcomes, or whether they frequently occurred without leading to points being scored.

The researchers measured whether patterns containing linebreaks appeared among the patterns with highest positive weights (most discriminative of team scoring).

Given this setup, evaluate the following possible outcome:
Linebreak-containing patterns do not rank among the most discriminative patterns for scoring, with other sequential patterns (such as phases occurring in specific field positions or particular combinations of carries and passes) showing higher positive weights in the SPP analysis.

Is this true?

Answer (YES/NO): NO